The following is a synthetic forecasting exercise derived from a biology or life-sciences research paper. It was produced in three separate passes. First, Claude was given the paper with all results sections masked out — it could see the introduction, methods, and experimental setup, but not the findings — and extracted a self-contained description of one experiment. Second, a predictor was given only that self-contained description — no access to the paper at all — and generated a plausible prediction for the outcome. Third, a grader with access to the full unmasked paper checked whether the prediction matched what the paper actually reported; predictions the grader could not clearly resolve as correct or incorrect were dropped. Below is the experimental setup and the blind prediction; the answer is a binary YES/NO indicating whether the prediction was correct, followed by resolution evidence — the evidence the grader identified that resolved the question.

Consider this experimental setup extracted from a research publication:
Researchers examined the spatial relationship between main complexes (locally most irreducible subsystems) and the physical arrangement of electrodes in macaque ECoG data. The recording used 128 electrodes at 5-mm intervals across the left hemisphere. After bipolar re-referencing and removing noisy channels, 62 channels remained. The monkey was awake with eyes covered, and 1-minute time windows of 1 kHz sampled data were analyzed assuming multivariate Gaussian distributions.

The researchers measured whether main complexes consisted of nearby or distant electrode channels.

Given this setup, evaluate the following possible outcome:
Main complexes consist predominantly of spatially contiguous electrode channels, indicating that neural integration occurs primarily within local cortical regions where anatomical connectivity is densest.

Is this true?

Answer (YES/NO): YES